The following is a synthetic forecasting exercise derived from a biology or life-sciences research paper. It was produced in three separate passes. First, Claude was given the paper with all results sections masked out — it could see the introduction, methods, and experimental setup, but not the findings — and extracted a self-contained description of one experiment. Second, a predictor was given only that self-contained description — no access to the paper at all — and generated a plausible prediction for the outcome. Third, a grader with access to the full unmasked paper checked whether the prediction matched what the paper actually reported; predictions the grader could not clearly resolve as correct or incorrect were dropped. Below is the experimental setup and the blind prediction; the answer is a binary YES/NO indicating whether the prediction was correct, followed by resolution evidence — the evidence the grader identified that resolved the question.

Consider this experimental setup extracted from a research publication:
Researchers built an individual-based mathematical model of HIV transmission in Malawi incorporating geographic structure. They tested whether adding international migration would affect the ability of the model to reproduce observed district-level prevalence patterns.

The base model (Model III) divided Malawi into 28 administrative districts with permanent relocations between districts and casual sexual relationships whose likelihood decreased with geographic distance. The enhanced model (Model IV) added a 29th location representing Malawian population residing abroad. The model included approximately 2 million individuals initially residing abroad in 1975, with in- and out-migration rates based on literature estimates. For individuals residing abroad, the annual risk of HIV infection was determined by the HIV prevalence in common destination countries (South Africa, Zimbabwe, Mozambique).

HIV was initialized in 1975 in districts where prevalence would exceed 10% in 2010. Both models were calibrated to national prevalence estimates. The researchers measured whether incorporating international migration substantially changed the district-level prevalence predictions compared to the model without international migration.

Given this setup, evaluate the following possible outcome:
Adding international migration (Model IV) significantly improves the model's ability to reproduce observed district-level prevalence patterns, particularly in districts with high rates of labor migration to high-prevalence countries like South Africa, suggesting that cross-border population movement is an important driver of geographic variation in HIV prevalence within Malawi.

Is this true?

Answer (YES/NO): NO